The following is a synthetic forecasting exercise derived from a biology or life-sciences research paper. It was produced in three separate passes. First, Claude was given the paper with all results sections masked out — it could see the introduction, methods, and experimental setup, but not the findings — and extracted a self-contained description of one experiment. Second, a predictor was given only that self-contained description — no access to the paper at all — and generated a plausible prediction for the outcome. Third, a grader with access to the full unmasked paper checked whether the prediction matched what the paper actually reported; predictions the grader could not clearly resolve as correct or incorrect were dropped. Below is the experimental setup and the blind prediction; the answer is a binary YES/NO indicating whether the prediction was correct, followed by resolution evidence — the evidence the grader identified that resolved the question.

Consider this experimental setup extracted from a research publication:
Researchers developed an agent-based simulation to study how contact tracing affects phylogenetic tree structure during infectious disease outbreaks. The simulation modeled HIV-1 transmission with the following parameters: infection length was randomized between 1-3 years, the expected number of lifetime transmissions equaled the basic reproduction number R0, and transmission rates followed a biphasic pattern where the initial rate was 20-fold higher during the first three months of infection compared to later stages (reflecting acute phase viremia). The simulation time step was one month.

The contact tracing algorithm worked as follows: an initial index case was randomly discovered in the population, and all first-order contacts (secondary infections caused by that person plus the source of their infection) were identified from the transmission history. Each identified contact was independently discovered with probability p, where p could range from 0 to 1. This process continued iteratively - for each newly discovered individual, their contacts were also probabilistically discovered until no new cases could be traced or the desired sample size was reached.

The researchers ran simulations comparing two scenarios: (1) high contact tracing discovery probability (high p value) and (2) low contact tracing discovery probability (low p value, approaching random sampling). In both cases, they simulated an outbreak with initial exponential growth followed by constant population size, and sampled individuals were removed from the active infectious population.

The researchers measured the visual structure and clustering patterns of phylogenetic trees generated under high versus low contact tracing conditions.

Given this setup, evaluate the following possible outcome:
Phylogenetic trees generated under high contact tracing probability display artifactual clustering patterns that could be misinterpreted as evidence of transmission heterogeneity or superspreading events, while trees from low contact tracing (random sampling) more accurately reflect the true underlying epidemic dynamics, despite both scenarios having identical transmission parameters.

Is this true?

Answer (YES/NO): NO